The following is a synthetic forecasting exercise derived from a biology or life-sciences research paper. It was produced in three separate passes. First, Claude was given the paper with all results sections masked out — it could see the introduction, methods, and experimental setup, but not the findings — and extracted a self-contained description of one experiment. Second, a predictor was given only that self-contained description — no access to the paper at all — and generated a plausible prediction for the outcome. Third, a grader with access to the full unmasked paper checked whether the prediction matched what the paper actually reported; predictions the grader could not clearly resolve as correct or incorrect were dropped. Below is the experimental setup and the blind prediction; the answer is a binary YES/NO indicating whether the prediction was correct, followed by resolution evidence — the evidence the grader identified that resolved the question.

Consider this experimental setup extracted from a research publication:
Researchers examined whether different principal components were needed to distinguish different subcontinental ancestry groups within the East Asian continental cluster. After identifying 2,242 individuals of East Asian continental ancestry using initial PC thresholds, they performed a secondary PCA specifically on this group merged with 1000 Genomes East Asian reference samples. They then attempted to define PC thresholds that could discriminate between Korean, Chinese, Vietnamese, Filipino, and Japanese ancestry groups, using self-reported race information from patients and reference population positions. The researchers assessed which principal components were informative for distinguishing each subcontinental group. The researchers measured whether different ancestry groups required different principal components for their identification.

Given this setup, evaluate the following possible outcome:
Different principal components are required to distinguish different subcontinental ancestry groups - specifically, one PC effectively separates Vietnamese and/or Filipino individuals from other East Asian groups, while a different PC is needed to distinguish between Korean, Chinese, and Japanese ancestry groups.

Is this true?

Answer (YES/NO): NO